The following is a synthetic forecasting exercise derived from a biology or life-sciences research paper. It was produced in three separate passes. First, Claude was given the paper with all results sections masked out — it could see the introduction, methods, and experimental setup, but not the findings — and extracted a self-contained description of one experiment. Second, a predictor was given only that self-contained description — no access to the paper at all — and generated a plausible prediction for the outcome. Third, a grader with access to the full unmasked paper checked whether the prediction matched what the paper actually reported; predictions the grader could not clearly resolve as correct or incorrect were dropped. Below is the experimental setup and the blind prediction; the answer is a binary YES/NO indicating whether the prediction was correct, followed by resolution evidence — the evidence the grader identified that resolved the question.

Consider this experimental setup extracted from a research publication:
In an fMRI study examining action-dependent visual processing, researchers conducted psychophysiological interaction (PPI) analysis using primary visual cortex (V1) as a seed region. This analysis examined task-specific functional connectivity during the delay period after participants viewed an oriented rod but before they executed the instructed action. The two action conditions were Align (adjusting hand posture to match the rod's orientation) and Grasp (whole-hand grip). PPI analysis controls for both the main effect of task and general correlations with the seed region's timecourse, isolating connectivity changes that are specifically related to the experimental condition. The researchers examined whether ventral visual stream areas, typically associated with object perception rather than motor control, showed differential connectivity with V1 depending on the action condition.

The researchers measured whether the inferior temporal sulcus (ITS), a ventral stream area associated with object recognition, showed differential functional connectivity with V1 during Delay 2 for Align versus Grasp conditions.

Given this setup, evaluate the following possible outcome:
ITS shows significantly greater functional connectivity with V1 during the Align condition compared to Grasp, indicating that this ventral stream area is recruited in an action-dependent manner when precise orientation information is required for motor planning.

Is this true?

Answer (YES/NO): YES